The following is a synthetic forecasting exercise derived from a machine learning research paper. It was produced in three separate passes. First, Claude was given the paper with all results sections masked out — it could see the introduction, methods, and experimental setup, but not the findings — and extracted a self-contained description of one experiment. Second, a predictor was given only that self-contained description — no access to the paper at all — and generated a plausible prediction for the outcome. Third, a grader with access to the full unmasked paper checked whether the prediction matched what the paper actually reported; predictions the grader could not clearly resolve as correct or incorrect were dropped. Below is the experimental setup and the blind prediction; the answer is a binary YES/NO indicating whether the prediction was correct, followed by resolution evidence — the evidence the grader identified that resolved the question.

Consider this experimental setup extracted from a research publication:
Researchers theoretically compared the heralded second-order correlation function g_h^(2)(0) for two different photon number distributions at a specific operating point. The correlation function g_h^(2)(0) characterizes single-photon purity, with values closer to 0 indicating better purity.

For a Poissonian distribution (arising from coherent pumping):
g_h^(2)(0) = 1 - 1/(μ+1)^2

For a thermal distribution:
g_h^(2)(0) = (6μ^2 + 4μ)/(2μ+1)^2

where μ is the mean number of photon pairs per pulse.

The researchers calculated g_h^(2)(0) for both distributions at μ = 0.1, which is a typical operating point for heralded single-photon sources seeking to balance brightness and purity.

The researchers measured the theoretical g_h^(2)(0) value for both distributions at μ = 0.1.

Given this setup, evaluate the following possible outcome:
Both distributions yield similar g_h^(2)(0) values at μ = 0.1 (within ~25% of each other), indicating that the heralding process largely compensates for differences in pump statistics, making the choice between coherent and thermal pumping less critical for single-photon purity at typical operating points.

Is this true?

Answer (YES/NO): NO